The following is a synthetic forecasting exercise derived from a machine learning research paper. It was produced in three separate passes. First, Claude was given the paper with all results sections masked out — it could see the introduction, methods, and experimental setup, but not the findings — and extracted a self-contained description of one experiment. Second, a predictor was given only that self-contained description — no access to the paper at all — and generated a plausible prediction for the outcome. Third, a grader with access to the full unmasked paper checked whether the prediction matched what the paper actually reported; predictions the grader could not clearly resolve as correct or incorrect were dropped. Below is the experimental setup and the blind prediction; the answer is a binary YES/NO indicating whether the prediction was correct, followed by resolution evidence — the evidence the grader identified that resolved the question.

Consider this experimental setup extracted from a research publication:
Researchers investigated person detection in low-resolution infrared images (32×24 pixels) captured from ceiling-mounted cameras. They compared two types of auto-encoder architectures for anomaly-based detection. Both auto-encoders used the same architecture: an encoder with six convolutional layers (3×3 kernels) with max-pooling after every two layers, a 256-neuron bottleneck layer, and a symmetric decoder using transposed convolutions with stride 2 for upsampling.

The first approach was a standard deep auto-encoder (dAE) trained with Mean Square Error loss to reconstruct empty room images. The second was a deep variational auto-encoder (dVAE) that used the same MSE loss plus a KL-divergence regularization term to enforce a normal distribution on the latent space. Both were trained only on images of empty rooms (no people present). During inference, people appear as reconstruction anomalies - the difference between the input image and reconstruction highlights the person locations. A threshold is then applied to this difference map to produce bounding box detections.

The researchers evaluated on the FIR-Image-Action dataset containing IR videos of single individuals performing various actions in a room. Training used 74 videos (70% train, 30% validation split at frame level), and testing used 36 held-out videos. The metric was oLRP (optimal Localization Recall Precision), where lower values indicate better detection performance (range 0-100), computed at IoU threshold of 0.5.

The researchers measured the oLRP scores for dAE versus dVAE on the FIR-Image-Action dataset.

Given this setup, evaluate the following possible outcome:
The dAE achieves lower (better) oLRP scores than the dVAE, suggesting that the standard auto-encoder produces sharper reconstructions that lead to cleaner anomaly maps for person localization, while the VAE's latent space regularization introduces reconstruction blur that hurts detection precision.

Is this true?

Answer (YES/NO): NO